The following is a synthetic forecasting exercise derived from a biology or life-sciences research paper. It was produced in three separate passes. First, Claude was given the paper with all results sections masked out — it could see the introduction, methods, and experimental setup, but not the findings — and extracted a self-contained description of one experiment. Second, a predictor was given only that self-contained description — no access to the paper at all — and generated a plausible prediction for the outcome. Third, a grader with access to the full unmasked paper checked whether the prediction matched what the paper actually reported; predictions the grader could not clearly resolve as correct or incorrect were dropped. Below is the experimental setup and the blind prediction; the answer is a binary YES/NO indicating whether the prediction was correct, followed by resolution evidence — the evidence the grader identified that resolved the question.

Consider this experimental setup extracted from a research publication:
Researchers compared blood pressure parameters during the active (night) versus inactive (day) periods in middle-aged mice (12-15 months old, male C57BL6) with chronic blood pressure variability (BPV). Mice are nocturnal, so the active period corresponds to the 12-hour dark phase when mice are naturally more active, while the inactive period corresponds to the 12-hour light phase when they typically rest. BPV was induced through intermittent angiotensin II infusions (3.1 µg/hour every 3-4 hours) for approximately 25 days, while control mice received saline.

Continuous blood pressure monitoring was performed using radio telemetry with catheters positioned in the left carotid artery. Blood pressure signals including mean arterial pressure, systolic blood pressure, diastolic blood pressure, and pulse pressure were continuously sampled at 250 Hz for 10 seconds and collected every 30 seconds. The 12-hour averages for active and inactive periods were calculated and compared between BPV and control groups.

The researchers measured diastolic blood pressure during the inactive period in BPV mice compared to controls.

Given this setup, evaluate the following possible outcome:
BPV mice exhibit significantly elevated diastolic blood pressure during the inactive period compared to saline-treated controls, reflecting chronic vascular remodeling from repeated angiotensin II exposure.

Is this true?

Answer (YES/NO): NO